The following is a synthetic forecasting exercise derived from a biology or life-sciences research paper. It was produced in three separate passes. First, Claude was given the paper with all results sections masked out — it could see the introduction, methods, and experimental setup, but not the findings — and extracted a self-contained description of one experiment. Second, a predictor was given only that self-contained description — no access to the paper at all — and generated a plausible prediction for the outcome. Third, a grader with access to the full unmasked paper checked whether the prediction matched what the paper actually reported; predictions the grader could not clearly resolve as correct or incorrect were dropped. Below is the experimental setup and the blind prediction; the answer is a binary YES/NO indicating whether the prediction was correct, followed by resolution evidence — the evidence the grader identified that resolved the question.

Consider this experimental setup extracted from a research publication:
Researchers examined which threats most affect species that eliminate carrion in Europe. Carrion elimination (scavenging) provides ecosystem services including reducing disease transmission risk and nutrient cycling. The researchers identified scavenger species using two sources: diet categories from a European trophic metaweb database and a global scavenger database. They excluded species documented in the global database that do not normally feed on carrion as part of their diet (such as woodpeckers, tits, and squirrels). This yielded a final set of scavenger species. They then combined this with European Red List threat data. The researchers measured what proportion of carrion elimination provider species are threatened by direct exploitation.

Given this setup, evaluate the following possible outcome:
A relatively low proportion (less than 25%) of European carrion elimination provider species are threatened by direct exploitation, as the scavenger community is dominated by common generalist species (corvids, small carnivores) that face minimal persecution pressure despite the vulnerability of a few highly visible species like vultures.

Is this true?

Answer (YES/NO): NO